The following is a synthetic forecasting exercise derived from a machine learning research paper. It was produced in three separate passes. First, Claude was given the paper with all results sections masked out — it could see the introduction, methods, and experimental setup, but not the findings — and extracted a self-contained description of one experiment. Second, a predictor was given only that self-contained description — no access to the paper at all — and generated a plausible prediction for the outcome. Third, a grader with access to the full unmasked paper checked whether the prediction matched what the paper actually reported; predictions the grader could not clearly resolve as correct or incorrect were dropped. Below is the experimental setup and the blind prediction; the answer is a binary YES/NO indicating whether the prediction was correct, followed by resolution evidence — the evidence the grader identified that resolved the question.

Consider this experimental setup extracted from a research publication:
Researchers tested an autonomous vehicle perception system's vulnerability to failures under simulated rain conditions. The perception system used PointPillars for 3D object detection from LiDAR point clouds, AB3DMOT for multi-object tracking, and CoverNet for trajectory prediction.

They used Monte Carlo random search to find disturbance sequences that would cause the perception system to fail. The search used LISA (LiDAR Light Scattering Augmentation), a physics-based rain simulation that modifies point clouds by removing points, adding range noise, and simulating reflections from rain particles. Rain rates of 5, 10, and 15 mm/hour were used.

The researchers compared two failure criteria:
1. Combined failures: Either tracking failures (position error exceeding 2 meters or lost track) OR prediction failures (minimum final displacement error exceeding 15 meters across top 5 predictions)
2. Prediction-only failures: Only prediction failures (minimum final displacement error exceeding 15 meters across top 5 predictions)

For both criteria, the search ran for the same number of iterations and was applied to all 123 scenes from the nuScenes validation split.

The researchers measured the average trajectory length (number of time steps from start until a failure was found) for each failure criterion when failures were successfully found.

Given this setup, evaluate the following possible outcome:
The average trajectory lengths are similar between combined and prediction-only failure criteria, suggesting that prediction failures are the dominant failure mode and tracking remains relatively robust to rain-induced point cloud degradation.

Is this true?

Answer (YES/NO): NO